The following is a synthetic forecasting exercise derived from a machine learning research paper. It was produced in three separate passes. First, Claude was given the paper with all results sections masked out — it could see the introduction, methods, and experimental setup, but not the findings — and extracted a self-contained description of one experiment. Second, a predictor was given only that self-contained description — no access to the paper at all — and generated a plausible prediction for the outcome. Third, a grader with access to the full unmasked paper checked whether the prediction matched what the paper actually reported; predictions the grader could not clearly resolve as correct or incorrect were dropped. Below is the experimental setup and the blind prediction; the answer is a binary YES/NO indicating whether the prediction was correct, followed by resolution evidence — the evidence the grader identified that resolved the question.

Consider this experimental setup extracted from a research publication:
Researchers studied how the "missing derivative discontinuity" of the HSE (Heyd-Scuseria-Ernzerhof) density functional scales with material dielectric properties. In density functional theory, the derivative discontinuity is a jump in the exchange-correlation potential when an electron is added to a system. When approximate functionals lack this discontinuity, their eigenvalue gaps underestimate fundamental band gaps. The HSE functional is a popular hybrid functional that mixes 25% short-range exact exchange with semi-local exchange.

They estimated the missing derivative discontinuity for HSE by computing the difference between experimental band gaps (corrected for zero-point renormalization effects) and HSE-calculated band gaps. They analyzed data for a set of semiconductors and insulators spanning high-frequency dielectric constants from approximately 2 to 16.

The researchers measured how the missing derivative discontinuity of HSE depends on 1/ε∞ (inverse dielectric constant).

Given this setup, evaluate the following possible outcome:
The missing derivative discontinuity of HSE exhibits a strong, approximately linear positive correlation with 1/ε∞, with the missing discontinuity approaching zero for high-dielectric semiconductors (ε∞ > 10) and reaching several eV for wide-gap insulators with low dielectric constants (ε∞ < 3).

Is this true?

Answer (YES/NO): NO